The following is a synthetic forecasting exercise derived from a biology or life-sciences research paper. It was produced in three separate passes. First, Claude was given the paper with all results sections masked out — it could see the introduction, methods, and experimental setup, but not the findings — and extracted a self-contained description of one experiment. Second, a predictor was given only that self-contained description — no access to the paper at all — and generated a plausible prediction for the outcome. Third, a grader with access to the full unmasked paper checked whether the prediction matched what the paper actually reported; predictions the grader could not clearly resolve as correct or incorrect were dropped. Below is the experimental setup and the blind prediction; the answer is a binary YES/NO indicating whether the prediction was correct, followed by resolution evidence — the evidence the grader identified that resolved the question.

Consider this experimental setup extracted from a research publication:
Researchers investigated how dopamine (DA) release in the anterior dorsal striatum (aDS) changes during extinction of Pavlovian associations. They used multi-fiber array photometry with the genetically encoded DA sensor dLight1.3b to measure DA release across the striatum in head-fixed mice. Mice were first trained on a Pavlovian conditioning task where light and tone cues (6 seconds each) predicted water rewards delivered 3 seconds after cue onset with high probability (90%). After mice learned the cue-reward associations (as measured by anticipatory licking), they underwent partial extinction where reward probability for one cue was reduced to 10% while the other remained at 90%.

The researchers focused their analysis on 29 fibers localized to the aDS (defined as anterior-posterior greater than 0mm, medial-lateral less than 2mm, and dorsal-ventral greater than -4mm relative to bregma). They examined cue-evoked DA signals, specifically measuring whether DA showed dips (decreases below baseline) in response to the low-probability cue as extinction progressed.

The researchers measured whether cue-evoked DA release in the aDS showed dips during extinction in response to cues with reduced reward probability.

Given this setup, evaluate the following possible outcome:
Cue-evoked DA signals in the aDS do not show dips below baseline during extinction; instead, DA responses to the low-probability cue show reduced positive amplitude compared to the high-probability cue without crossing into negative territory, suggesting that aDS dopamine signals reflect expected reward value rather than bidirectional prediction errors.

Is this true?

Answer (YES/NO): NO